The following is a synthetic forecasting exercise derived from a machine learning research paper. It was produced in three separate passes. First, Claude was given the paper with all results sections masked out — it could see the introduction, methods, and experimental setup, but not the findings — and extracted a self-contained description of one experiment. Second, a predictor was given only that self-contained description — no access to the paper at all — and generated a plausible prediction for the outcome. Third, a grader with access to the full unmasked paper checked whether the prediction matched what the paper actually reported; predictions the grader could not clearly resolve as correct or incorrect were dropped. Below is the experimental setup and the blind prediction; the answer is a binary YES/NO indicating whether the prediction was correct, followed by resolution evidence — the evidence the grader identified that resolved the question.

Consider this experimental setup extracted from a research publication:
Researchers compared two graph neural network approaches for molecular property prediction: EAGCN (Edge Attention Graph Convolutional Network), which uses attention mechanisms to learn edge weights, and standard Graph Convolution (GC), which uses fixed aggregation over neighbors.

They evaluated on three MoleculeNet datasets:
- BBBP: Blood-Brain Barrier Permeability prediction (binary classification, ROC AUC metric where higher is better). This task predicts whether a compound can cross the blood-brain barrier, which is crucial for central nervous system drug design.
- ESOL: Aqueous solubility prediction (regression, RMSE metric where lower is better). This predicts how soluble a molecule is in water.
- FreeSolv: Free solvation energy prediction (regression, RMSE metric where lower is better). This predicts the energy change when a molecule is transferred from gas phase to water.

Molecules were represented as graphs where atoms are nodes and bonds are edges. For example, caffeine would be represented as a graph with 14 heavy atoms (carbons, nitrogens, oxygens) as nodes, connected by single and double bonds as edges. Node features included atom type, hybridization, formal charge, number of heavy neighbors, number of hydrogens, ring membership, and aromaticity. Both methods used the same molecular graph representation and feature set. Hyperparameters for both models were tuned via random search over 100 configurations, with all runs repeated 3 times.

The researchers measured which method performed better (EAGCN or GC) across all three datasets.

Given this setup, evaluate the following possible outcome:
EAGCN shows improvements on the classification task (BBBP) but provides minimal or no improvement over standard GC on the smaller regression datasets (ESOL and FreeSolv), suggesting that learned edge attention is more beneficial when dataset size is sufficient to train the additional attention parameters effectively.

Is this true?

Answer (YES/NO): NO